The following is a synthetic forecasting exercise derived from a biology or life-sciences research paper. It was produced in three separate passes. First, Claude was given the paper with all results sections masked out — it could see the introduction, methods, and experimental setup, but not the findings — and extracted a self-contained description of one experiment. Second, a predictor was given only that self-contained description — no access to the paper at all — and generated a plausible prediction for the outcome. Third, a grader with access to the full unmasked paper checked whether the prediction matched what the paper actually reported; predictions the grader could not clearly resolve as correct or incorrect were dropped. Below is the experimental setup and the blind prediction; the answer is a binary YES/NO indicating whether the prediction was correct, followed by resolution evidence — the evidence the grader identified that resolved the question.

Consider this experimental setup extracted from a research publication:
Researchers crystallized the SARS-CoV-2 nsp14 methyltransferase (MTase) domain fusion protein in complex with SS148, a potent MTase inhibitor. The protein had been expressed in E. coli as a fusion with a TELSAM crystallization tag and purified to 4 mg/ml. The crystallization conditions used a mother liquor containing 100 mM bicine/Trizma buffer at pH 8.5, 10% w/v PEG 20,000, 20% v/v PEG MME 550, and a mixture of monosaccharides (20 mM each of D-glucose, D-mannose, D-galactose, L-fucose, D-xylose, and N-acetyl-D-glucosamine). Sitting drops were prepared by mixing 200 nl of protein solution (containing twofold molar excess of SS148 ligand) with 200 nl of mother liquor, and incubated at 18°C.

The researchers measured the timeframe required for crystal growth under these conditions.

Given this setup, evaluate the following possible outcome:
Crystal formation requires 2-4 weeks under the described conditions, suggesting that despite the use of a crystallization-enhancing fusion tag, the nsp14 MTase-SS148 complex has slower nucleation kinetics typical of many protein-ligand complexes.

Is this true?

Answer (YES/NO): NO